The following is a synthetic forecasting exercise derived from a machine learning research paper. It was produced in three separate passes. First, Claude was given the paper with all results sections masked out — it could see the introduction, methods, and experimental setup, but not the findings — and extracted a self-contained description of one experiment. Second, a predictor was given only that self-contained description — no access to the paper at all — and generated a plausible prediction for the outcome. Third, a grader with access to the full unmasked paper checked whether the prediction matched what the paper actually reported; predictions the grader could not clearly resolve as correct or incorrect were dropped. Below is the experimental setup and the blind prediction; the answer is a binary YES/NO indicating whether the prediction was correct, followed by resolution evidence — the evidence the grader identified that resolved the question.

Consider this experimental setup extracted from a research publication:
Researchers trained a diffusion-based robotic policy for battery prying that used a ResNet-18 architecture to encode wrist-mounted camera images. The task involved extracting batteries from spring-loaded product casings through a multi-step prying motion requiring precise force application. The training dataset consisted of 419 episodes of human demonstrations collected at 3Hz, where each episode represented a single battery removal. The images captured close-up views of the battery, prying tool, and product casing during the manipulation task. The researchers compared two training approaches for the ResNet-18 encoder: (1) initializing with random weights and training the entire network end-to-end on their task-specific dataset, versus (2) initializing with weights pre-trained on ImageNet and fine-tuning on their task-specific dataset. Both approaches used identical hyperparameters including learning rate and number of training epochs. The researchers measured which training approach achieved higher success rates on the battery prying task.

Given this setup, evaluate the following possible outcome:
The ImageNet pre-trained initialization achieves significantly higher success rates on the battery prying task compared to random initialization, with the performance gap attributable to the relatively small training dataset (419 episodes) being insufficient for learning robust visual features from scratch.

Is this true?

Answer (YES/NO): NO